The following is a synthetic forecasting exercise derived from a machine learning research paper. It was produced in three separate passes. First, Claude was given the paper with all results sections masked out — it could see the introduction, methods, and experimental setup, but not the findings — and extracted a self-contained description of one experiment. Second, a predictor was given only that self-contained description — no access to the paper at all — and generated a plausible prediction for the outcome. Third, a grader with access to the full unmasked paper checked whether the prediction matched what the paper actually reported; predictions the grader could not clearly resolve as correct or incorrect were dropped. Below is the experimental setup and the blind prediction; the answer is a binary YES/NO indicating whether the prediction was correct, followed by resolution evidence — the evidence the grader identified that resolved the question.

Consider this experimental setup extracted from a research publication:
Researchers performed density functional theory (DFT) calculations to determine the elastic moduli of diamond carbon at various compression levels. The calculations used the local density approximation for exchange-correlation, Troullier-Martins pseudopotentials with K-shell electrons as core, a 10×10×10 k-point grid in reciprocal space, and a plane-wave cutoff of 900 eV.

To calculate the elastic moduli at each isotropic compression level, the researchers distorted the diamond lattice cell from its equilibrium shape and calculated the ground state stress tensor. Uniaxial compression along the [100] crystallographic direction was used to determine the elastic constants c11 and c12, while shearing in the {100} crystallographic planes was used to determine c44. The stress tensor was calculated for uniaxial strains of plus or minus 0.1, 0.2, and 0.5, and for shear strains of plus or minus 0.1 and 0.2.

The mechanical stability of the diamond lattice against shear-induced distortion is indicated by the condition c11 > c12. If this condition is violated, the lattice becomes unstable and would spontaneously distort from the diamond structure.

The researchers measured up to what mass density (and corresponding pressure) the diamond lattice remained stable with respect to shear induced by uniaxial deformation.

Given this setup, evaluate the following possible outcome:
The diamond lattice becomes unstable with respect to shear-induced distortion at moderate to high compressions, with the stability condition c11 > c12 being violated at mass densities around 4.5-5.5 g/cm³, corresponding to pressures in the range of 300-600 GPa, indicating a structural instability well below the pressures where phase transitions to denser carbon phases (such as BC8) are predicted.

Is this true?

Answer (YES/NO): NO